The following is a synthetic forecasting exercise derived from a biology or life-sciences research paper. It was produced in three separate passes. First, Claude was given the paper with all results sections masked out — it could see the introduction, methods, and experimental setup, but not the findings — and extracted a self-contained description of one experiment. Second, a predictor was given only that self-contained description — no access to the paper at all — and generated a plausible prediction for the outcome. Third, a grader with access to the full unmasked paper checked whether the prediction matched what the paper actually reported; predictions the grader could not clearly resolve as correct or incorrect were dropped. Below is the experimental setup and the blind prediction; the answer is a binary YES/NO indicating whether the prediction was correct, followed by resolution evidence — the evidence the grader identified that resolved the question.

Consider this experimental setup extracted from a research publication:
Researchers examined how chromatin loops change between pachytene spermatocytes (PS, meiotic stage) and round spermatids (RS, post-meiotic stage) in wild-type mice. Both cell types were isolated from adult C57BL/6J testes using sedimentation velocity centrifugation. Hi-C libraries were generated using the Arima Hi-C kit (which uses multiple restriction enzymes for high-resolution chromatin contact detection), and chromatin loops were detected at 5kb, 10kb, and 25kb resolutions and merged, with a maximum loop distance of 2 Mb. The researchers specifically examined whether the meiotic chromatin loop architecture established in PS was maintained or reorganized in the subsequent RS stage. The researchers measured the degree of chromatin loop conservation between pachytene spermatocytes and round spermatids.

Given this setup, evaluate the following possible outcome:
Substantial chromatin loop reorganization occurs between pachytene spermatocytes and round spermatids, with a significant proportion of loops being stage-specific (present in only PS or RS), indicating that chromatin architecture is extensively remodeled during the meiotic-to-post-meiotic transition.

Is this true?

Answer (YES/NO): YES